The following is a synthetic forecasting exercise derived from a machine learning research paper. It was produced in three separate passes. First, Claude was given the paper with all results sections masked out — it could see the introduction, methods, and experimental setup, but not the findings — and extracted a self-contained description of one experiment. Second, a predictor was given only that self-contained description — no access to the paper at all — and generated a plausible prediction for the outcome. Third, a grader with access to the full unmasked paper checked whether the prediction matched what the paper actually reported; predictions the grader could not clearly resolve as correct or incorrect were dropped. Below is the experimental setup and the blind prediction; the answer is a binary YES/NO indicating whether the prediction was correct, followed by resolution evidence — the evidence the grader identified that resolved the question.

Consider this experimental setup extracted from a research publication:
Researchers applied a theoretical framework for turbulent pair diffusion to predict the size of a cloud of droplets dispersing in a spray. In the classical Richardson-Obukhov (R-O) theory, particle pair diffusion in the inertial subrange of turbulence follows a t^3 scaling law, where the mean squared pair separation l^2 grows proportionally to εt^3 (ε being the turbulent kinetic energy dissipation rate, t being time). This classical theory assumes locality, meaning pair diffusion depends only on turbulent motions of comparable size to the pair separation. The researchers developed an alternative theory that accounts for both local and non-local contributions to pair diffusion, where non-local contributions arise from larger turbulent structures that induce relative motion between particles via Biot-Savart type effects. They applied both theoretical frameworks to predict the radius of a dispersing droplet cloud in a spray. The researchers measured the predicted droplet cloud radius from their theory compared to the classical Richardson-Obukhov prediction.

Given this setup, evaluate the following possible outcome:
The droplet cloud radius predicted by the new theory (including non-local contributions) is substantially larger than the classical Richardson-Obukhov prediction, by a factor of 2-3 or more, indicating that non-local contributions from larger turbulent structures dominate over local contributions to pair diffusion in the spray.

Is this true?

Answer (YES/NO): NO